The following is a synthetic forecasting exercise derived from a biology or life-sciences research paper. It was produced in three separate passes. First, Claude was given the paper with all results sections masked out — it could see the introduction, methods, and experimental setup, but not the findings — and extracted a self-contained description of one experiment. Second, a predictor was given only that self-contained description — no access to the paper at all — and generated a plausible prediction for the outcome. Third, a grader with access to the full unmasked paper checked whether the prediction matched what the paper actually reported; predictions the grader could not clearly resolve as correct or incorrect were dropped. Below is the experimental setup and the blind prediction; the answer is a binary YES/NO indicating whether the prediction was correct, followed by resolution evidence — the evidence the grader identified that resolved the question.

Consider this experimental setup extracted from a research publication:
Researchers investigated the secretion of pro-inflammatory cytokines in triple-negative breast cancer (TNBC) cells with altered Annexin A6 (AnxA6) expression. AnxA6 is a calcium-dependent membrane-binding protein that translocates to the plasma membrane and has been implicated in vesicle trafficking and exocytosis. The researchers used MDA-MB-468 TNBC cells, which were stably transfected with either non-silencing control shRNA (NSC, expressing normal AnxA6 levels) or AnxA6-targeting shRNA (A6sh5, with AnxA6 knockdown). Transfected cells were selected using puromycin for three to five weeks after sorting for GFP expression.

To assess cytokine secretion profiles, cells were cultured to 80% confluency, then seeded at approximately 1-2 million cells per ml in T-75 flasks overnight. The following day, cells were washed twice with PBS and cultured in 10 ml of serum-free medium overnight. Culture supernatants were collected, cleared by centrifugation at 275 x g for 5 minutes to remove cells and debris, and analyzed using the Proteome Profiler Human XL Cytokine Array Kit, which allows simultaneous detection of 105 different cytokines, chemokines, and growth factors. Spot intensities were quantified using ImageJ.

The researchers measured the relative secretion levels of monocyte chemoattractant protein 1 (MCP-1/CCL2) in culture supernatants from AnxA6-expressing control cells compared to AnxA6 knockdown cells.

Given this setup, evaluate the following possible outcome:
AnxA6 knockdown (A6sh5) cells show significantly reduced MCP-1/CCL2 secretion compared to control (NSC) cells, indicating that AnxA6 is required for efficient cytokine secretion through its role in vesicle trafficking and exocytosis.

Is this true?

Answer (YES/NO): YES